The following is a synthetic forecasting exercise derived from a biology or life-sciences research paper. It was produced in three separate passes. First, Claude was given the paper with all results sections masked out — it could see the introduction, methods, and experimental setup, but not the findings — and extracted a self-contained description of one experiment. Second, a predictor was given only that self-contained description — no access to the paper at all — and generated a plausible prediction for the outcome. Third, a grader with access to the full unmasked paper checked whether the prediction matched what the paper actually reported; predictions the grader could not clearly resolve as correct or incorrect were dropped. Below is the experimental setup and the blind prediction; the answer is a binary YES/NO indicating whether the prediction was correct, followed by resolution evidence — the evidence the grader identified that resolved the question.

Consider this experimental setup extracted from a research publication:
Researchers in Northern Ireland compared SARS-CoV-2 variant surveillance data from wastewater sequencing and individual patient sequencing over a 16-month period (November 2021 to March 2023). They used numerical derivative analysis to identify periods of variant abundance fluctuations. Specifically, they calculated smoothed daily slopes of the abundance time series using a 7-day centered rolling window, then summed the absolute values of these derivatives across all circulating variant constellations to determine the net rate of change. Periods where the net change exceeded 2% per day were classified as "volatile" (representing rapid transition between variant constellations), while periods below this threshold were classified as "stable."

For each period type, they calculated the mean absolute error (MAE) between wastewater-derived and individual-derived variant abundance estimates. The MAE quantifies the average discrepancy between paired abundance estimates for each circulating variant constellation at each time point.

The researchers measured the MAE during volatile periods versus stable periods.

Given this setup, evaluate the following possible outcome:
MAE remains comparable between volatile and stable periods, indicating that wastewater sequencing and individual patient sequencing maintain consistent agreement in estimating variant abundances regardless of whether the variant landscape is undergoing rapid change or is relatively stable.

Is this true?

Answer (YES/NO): NO